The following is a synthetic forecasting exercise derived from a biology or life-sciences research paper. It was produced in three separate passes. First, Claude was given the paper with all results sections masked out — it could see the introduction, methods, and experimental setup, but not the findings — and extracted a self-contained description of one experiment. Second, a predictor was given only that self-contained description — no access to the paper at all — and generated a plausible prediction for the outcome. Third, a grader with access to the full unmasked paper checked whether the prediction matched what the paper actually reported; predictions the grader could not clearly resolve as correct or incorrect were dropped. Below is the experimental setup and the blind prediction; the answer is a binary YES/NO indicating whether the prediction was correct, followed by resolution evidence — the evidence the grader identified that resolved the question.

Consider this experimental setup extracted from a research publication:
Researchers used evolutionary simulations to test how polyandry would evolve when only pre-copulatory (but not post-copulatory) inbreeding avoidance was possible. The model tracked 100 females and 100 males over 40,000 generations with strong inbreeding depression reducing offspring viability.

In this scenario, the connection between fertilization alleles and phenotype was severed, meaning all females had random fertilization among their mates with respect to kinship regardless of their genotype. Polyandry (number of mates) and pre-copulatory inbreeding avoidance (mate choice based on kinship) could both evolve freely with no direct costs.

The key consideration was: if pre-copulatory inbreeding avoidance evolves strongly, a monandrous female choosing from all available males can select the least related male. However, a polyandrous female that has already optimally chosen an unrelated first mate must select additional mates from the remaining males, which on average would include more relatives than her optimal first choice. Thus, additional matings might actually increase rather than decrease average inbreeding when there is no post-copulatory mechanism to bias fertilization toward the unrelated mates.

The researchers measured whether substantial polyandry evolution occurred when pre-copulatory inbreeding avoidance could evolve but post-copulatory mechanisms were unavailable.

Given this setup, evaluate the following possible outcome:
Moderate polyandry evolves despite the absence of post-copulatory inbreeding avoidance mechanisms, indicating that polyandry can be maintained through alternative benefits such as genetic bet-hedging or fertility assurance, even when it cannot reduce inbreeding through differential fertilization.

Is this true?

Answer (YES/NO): NO